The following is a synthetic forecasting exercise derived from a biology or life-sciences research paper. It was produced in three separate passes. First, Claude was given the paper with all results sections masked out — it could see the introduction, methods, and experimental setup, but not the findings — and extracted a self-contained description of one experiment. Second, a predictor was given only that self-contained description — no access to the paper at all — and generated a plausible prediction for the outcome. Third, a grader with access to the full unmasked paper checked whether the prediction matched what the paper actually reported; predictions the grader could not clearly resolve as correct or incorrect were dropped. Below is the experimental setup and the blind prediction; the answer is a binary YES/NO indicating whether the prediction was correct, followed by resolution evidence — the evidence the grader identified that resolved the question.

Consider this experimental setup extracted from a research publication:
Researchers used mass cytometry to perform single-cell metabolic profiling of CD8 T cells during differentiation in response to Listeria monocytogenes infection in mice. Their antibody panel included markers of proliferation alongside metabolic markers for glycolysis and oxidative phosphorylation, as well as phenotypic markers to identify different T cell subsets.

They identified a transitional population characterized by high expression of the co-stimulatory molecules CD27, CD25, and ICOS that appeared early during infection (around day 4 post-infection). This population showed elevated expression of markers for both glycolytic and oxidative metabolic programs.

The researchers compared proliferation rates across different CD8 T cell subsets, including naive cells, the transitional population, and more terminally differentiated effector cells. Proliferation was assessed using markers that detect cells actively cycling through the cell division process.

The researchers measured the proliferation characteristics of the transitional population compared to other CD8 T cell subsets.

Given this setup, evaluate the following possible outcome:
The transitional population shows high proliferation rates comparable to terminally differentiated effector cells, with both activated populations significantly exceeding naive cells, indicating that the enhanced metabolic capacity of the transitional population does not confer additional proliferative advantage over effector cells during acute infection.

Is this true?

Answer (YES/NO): NO